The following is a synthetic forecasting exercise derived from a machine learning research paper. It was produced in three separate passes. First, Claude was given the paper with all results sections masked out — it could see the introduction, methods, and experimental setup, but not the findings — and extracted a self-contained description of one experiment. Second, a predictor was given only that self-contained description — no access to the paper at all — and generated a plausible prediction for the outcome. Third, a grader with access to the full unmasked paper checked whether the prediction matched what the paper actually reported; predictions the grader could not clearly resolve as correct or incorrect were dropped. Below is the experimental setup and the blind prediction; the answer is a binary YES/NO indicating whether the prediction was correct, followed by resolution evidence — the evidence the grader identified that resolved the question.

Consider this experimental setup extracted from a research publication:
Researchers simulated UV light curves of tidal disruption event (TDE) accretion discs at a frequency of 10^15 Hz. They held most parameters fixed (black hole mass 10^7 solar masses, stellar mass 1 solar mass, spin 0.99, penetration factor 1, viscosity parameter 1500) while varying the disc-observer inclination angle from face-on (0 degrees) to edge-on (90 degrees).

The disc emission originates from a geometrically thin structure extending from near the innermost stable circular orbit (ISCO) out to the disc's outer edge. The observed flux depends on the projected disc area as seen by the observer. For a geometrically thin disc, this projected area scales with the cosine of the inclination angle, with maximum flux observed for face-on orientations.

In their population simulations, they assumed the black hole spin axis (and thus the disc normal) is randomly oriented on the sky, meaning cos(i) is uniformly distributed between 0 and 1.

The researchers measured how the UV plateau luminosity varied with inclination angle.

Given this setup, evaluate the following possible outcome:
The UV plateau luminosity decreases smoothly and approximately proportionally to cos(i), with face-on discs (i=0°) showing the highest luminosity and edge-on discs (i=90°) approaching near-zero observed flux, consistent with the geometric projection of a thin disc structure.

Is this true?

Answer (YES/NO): YES